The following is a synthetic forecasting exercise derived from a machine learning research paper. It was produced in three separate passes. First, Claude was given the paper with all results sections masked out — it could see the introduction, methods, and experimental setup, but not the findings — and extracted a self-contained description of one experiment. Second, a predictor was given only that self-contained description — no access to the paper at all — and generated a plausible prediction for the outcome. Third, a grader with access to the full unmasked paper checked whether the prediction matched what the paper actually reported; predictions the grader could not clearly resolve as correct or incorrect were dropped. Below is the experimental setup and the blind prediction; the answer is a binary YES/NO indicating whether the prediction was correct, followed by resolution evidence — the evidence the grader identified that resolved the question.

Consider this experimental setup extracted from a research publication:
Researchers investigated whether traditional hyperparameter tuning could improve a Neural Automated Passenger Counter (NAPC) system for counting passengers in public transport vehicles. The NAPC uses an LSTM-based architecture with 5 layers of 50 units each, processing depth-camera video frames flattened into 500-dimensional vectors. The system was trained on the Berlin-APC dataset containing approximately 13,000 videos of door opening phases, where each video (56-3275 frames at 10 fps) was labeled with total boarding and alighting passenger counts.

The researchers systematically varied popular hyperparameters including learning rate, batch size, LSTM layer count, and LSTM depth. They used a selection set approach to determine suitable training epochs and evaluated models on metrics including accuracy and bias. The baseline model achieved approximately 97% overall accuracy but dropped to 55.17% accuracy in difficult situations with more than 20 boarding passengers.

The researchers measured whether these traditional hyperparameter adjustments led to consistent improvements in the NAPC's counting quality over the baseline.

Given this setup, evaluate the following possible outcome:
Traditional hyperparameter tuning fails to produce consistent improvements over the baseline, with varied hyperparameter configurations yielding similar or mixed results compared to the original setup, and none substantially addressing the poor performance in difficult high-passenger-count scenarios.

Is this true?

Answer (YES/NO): YES